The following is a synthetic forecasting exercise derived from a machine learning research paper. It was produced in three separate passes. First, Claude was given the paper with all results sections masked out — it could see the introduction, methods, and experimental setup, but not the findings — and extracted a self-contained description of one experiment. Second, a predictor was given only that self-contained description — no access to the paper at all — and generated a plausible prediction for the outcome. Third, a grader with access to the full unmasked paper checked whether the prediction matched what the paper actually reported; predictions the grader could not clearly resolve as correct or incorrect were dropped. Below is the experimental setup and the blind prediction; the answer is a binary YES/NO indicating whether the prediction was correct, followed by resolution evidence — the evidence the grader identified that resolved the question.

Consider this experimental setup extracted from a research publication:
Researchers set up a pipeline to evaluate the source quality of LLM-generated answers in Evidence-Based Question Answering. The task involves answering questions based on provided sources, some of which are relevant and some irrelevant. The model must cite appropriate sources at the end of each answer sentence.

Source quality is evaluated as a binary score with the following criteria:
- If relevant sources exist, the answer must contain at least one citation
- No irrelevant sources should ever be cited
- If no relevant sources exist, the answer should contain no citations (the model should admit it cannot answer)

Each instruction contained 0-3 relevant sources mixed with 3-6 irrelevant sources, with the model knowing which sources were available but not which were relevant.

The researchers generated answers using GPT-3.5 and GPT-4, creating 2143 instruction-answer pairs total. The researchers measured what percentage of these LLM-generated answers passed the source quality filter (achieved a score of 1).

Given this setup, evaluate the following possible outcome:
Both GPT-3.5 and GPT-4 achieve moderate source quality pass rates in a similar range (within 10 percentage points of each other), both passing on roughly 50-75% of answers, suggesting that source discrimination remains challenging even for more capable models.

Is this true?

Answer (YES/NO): YES